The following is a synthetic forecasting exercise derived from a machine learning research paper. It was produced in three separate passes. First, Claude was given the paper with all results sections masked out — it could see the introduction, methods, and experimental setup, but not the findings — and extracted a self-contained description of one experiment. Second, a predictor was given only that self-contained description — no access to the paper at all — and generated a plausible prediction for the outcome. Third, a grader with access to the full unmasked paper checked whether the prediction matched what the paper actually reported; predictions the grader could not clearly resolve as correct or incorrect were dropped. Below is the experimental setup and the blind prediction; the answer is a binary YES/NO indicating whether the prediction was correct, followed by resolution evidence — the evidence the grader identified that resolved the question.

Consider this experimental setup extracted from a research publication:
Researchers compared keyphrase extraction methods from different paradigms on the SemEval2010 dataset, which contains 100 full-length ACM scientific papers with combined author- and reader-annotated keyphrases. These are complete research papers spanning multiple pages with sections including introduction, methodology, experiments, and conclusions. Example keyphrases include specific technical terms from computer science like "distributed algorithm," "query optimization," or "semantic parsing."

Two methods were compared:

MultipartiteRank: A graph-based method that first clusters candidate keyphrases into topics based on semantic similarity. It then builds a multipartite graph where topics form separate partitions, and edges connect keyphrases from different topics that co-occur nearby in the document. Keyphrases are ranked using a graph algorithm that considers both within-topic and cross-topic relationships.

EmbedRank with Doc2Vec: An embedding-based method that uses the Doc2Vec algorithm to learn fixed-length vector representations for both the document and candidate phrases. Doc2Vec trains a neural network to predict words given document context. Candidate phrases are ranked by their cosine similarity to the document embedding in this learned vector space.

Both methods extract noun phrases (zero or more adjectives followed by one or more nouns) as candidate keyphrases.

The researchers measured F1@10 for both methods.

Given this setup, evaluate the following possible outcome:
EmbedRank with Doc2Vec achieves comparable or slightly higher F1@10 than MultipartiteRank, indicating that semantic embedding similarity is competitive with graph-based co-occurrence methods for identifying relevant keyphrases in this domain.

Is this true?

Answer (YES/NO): NO